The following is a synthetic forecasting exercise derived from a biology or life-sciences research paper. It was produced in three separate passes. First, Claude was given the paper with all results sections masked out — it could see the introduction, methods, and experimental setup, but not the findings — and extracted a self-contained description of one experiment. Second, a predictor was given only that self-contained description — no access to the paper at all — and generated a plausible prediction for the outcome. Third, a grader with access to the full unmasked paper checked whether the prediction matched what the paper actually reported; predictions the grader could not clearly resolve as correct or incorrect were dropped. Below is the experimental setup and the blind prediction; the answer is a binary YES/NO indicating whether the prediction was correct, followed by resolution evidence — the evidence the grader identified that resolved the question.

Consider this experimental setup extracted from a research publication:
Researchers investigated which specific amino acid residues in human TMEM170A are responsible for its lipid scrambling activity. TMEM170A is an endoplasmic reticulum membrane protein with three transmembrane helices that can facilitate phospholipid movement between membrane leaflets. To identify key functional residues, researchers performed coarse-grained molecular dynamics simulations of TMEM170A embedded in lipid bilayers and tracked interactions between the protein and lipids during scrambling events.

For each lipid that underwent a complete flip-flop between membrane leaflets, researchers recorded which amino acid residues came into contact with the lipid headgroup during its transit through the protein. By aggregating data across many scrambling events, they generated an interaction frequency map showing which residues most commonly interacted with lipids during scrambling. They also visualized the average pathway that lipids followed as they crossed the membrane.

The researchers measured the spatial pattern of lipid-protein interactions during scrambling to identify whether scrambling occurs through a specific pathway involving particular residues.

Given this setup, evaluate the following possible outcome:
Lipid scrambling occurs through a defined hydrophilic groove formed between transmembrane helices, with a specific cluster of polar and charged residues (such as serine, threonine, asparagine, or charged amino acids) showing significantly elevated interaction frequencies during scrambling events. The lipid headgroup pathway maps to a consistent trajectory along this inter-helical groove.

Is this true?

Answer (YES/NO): YES